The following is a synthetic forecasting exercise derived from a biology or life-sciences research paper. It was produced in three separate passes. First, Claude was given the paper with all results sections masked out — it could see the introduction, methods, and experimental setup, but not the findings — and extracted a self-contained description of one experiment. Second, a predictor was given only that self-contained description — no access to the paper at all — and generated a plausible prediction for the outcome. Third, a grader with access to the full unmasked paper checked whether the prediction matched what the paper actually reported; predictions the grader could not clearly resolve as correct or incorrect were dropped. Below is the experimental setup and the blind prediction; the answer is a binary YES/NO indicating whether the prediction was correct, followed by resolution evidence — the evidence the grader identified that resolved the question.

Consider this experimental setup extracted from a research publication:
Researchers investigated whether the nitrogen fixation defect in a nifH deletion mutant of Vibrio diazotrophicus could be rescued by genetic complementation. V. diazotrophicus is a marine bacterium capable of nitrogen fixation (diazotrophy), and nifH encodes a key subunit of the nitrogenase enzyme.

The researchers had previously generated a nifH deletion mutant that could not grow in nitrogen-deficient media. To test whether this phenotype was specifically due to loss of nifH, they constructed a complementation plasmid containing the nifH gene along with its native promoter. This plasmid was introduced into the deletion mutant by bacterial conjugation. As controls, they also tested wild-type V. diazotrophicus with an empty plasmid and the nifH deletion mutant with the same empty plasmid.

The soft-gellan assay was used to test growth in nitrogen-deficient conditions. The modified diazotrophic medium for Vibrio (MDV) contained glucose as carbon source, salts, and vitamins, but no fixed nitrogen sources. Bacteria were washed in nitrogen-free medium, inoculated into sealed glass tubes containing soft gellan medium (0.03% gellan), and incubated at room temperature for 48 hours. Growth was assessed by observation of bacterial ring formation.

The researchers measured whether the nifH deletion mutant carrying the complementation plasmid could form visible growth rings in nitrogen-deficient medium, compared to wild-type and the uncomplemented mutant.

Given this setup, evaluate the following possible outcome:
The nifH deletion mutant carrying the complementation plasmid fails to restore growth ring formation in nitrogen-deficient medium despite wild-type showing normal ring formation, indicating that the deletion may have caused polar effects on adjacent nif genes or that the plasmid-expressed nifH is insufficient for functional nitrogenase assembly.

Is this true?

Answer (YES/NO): NO